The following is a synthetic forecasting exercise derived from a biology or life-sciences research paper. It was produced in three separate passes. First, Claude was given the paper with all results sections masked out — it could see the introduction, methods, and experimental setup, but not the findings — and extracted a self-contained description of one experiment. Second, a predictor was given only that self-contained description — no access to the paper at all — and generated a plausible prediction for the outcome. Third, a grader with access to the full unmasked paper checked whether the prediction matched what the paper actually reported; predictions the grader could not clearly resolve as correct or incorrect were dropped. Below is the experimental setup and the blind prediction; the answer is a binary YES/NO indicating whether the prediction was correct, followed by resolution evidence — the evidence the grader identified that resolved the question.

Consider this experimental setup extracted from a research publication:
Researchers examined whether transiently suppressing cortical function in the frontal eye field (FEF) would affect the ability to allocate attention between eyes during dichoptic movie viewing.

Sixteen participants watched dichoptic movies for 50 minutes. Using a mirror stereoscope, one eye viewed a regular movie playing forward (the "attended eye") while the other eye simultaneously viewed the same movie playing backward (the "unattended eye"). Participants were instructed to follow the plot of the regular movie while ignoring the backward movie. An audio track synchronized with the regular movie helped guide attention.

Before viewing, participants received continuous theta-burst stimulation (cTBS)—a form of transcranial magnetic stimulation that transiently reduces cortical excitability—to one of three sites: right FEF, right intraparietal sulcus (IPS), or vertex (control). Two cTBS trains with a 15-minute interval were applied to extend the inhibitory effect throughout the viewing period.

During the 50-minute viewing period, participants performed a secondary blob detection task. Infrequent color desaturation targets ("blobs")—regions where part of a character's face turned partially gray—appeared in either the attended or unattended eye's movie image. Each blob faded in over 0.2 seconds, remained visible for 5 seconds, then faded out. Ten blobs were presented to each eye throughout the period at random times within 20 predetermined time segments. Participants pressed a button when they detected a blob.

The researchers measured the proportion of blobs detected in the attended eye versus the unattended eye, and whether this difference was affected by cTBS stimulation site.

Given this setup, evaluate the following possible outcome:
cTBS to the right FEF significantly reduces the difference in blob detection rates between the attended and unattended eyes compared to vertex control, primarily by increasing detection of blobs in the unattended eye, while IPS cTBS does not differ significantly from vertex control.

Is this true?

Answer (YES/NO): NO